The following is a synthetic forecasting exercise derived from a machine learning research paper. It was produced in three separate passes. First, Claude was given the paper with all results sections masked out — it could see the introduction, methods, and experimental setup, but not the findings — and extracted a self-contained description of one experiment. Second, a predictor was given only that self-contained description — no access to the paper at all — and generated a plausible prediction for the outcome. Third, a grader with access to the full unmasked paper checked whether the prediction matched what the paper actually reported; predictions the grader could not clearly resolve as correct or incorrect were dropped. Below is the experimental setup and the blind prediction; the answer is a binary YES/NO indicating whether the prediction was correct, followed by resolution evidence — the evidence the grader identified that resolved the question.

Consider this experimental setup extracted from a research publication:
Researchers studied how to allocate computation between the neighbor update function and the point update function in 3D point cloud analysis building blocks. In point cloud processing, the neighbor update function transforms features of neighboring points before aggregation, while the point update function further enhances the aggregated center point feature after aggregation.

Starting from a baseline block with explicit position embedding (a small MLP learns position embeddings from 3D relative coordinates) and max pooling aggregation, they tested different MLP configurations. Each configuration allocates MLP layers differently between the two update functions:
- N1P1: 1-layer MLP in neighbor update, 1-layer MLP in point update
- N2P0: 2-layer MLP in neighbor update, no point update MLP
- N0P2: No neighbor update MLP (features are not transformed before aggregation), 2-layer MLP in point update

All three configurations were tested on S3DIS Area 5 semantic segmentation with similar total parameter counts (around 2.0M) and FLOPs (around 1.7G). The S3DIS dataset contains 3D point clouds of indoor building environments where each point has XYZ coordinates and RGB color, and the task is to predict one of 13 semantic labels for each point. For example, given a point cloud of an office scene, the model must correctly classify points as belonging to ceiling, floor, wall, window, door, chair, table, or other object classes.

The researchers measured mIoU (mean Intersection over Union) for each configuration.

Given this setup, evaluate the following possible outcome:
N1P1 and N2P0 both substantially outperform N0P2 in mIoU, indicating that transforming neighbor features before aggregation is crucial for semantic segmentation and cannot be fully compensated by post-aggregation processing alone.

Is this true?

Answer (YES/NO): YES